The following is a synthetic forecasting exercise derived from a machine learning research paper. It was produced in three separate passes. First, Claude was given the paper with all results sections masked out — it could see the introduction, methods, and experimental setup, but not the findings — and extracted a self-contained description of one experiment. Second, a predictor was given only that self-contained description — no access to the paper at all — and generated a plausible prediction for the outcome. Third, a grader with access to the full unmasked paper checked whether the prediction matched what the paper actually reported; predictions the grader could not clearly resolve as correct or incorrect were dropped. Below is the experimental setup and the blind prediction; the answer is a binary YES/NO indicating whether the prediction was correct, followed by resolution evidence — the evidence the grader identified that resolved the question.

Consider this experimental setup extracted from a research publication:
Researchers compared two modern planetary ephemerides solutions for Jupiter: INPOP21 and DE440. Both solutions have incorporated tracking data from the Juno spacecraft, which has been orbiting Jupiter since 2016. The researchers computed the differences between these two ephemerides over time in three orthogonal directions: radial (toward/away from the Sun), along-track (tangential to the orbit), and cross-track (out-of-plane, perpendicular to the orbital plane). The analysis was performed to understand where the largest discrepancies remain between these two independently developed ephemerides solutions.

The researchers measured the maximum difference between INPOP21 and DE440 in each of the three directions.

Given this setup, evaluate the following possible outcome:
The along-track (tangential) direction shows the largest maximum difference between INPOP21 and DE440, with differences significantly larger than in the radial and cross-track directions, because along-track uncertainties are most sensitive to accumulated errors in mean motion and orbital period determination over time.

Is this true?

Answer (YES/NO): NO